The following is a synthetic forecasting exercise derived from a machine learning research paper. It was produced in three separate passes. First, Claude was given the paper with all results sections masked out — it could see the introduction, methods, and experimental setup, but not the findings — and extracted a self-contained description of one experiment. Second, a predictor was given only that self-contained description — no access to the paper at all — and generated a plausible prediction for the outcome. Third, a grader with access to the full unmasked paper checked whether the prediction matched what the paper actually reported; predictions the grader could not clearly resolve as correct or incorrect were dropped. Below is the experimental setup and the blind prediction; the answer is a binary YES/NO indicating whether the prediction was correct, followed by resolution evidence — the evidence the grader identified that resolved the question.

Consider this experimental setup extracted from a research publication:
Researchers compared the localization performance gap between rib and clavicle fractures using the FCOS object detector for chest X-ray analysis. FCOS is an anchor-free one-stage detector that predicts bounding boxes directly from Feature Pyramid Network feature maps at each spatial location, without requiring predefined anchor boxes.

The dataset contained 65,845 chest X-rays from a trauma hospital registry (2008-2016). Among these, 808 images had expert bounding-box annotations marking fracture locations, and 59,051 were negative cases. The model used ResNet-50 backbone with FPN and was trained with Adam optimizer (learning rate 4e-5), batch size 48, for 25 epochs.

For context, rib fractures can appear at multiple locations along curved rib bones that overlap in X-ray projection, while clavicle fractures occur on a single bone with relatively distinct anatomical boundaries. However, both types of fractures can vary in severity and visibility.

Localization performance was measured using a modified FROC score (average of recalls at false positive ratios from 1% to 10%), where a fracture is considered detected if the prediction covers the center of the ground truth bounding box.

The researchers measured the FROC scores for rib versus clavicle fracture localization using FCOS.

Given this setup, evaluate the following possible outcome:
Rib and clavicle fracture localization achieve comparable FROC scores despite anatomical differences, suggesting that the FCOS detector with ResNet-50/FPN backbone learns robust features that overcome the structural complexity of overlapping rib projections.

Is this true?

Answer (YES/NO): NO